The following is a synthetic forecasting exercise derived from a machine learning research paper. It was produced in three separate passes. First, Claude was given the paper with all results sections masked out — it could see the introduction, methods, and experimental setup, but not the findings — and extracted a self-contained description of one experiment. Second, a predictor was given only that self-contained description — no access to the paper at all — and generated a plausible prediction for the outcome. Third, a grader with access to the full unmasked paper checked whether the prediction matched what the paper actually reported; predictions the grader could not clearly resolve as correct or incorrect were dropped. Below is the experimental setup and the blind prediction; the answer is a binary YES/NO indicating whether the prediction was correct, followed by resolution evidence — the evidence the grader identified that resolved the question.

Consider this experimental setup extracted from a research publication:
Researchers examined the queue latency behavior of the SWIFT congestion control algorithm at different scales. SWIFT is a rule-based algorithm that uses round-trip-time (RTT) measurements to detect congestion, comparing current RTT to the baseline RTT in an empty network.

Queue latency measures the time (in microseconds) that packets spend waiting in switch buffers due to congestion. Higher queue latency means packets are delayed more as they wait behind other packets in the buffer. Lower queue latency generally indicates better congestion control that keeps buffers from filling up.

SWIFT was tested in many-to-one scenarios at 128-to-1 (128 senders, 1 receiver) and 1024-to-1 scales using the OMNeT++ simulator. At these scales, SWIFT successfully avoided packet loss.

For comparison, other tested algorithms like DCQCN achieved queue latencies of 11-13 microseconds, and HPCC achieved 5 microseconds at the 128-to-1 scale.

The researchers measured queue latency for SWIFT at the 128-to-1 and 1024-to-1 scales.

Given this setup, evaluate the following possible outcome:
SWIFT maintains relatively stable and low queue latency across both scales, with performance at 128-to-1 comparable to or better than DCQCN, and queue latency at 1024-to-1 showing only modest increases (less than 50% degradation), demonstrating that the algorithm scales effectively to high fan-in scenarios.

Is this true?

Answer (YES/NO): NO